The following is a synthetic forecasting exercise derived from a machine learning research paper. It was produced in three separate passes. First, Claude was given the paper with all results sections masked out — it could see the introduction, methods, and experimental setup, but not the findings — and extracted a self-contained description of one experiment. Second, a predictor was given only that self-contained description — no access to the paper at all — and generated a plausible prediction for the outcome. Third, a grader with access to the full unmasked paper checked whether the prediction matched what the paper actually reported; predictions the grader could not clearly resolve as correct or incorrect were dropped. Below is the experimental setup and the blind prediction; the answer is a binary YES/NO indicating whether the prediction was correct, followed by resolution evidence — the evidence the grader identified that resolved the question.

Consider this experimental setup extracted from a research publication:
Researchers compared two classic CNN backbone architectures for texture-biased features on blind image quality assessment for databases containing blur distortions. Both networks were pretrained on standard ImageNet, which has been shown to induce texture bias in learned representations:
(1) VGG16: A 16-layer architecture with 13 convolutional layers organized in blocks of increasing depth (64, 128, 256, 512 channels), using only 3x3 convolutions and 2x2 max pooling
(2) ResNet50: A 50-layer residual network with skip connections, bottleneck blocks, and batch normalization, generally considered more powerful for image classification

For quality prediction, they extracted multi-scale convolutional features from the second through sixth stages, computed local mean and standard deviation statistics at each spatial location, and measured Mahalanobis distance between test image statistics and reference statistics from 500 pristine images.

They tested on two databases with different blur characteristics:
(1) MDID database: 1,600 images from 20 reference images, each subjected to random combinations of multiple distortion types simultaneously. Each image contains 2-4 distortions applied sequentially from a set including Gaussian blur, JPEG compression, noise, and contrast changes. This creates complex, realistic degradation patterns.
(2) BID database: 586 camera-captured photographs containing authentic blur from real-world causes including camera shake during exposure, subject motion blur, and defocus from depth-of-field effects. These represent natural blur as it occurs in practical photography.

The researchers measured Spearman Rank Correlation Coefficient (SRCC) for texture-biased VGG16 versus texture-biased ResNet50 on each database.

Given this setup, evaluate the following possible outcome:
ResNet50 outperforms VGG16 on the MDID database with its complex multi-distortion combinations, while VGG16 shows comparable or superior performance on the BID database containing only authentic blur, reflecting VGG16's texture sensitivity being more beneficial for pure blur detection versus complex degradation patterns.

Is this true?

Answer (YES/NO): NO